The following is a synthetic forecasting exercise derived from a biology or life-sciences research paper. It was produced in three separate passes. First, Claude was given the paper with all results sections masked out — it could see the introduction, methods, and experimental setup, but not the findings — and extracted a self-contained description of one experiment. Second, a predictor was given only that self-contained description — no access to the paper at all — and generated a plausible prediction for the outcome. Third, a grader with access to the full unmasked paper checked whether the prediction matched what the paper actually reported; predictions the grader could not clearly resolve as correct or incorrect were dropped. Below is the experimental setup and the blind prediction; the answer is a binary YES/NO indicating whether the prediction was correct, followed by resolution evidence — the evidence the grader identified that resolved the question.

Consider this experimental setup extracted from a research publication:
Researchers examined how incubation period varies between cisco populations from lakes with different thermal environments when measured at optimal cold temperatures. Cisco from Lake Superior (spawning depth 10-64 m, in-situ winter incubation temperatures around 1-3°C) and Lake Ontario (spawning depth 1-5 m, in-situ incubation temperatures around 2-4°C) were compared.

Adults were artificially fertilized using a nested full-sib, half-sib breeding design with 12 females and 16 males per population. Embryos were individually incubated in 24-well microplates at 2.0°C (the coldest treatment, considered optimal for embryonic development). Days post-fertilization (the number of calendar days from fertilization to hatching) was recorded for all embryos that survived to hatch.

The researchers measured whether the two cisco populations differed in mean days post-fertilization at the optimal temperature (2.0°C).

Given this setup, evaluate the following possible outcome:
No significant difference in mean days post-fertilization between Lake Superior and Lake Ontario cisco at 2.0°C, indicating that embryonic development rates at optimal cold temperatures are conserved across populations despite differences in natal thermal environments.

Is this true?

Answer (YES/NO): NO